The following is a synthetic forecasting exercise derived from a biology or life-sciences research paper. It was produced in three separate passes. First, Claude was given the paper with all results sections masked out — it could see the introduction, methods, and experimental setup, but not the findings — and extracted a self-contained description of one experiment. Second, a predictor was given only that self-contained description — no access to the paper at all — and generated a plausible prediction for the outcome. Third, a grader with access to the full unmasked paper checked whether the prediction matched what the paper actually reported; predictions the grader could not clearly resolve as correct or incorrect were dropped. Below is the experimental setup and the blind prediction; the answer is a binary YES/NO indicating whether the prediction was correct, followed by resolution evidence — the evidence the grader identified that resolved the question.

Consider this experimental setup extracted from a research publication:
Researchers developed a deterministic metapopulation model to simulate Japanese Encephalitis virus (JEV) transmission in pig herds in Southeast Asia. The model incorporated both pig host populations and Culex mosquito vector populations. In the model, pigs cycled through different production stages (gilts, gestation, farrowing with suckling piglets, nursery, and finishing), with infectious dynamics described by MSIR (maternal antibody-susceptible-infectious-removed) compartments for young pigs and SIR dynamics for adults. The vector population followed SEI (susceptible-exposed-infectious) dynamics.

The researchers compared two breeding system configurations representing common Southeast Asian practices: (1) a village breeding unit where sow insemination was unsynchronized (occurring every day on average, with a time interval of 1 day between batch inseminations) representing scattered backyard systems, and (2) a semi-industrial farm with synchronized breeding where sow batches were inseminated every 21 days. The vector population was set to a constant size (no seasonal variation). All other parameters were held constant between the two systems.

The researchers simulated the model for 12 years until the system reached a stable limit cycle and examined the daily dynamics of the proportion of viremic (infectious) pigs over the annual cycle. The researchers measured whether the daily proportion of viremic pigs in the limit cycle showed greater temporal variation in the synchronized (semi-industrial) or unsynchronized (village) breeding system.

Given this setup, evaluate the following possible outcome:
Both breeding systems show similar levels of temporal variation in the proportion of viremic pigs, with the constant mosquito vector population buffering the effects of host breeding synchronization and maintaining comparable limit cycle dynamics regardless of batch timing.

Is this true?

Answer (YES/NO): NO